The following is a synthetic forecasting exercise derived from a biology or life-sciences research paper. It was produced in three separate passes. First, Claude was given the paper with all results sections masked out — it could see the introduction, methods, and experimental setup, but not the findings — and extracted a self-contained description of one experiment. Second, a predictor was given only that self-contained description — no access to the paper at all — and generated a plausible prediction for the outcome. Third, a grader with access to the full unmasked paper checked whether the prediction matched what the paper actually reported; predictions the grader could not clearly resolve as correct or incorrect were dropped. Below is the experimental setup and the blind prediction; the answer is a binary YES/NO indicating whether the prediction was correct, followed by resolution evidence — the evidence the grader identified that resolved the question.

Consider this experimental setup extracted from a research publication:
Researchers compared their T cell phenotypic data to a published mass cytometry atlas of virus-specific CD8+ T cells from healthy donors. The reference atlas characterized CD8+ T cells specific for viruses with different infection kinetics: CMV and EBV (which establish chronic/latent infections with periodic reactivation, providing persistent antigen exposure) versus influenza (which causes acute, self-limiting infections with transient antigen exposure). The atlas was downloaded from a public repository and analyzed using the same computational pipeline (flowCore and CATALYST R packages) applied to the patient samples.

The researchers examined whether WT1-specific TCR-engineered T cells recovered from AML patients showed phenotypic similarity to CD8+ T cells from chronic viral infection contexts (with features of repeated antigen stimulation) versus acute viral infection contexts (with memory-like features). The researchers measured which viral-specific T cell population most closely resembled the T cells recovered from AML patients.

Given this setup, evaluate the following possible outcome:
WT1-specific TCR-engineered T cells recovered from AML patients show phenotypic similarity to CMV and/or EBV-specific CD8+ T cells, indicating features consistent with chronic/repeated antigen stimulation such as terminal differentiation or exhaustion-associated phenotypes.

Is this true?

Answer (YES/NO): YES